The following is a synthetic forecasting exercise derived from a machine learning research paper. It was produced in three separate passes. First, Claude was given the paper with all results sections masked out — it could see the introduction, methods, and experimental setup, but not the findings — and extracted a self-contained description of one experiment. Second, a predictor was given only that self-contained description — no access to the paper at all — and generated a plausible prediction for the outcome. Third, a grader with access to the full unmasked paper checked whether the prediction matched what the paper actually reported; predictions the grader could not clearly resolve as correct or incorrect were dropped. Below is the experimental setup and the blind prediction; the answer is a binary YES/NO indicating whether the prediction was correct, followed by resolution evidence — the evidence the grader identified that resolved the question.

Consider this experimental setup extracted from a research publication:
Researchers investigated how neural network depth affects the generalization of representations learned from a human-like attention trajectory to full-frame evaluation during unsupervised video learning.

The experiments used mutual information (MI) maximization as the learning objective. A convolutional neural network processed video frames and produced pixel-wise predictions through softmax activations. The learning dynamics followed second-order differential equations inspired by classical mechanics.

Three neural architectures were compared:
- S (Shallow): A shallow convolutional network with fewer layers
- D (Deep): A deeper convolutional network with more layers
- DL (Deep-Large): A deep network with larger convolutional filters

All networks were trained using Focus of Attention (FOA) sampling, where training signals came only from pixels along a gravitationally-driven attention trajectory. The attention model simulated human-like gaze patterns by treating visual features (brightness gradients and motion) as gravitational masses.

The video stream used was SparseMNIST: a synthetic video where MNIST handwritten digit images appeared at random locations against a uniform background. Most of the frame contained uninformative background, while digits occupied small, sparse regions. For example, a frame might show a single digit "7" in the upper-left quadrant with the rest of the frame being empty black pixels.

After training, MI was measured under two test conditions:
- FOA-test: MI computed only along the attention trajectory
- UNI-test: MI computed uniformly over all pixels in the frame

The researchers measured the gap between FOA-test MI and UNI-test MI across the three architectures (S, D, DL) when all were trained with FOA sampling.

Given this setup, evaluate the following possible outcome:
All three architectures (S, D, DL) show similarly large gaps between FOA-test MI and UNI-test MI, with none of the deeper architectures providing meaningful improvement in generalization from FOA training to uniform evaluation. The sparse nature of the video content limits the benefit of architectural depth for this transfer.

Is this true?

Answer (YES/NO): NO